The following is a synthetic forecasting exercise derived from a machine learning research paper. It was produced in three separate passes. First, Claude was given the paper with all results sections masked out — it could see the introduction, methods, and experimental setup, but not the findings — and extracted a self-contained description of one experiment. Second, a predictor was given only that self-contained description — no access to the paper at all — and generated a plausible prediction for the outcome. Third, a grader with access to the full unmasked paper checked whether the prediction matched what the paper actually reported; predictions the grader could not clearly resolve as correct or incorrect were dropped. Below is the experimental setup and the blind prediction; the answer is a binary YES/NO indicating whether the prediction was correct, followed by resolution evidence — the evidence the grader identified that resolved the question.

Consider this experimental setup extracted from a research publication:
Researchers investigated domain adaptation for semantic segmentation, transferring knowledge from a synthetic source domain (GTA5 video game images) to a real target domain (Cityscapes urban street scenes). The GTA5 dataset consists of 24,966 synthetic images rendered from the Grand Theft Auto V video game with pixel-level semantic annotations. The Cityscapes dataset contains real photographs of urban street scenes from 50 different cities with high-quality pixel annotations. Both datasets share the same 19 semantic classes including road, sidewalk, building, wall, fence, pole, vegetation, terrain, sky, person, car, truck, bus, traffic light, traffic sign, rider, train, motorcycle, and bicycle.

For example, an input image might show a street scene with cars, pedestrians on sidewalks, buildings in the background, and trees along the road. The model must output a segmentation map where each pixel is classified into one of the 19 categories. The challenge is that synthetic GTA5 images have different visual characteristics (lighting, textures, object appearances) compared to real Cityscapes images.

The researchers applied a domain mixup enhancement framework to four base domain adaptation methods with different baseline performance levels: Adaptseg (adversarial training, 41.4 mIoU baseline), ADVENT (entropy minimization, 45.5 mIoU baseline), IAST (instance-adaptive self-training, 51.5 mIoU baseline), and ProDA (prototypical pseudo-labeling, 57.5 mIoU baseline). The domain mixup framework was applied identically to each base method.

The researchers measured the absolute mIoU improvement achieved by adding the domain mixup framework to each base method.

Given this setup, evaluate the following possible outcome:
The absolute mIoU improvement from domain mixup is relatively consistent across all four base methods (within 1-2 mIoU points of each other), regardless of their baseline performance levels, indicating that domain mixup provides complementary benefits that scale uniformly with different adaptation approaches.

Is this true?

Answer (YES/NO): NO